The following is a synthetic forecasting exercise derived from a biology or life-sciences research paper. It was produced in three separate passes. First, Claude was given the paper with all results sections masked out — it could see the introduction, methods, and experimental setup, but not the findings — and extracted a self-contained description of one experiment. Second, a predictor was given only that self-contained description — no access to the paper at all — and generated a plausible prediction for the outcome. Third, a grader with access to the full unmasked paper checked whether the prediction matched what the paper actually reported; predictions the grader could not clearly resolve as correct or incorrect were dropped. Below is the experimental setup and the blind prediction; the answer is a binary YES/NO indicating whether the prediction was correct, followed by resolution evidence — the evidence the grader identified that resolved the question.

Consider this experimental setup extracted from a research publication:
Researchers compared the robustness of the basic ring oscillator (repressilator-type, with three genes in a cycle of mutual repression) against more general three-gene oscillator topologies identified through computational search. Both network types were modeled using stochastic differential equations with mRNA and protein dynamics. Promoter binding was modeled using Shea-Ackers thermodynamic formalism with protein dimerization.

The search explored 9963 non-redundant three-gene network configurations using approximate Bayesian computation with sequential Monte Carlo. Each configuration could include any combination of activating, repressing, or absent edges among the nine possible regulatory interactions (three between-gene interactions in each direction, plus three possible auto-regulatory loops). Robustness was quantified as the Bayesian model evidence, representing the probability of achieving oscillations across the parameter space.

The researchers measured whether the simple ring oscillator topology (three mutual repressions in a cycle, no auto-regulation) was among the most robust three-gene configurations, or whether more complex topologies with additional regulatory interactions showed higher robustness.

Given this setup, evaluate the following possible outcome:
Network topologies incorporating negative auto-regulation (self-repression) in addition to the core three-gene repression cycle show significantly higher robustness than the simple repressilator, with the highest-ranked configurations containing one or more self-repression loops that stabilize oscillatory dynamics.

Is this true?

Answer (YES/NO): NO